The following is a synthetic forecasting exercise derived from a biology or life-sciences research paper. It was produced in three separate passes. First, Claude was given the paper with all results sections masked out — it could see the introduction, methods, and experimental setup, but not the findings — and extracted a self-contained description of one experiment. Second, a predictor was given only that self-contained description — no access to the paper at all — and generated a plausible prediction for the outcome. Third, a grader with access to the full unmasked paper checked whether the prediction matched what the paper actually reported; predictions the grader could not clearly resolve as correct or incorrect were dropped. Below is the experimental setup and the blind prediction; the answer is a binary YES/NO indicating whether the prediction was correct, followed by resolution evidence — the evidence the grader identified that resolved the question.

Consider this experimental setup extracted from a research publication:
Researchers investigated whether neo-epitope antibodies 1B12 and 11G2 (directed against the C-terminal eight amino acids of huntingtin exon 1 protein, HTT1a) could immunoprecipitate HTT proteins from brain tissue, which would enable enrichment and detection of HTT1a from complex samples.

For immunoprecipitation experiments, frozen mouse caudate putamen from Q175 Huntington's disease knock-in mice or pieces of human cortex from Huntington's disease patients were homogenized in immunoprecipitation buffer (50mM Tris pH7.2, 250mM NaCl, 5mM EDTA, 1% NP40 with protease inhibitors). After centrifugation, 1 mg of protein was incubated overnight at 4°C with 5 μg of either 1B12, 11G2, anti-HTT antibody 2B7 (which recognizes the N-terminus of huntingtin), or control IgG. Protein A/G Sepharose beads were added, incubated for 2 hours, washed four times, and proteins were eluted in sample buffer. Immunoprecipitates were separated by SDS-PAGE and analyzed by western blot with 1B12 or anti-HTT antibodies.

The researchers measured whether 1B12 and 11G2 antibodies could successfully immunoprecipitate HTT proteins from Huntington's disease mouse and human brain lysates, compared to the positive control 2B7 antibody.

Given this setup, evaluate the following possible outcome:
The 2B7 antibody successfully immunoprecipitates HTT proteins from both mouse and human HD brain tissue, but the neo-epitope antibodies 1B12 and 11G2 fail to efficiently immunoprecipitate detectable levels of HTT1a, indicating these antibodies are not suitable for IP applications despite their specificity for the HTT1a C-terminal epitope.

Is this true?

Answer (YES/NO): YES